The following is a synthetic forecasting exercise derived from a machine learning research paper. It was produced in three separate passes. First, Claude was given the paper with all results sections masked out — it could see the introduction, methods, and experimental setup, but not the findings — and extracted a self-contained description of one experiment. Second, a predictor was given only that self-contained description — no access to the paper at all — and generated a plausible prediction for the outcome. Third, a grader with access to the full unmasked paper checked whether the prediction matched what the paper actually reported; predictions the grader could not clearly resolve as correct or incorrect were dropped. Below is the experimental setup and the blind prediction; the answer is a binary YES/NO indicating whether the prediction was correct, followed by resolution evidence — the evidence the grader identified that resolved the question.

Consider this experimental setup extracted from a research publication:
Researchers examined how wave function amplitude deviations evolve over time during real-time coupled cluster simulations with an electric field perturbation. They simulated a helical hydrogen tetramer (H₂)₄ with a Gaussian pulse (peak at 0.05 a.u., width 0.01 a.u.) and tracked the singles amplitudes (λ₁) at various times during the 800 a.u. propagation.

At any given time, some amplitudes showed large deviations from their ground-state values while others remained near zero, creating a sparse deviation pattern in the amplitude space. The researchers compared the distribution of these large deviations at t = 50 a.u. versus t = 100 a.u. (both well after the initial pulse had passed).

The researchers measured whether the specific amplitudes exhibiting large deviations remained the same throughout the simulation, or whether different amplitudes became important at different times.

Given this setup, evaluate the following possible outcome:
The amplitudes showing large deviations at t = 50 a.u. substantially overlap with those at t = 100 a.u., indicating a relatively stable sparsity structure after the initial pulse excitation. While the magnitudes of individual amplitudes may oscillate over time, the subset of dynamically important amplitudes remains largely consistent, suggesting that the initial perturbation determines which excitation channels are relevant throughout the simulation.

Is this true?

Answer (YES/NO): NO